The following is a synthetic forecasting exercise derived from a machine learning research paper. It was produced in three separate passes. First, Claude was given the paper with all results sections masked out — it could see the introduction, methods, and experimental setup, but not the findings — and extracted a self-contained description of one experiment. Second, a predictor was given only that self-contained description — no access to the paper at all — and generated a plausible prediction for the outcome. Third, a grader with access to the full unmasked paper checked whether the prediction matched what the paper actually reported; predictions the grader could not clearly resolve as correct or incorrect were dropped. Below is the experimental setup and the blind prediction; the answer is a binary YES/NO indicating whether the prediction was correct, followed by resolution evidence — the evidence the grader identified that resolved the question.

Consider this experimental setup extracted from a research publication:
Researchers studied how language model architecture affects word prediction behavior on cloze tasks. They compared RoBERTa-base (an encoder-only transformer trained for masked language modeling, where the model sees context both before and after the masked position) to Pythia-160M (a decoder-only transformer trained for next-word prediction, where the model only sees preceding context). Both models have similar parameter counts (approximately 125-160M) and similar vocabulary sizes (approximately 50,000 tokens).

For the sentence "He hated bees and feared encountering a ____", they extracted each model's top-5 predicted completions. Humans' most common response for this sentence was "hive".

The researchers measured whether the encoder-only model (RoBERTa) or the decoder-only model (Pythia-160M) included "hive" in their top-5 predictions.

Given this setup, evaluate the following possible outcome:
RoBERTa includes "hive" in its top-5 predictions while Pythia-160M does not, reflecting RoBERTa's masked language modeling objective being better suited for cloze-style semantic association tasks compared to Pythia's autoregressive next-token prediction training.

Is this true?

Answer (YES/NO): YES